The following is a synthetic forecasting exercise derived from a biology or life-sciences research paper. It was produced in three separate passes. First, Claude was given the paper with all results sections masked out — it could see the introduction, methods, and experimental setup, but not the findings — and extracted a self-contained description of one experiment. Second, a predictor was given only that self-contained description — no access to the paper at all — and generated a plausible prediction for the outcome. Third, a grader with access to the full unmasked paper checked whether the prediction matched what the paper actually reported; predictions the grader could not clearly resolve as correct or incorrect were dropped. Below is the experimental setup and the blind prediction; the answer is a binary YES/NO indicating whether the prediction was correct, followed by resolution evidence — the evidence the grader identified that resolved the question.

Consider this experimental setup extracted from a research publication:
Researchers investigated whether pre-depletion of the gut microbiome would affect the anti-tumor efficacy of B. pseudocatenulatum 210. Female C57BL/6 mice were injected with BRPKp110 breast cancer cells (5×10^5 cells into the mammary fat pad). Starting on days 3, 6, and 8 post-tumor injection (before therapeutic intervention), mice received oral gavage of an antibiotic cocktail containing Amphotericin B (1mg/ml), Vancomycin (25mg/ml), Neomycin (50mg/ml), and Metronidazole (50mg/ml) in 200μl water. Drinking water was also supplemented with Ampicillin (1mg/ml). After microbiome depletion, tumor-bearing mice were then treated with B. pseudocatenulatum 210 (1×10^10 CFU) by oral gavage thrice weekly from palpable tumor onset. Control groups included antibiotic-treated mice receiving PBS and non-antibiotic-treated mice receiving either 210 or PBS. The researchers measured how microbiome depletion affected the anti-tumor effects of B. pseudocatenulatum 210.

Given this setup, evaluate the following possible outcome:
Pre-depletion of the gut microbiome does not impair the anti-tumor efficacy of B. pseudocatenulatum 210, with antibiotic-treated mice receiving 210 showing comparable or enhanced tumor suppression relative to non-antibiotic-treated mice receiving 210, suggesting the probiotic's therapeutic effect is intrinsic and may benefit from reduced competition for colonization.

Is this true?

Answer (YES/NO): YES